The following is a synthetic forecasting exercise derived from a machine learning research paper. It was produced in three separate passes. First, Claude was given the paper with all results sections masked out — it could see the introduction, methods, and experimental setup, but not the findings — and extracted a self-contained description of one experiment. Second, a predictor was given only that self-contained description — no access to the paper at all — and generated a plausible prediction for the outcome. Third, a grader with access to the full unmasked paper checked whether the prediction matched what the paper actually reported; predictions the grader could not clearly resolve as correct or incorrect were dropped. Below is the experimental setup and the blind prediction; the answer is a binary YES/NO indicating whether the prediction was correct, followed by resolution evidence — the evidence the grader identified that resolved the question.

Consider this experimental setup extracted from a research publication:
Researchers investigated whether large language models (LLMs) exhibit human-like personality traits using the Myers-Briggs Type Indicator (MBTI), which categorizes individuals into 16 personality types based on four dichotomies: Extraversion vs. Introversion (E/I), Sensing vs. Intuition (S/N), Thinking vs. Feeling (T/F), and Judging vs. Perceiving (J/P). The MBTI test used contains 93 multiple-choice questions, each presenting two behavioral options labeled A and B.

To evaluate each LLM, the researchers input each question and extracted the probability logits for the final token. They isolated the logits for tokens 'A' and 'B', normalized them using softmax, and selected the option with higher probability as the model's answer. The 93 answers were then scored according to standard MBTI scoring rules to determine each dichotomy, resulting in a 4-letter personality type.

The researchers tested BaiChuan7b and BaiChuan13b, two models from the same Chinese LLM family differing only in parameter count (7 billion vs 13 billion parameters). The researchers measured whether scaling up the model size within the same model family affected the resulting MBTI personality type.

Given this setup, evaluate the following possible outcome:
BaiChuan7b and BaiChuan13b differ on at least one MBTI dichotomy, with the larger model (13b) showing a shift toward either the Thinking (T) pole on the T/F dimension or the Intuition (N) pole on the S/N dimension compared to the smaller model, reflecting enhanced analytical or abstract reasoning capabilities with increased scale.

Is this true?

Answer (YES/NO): NO